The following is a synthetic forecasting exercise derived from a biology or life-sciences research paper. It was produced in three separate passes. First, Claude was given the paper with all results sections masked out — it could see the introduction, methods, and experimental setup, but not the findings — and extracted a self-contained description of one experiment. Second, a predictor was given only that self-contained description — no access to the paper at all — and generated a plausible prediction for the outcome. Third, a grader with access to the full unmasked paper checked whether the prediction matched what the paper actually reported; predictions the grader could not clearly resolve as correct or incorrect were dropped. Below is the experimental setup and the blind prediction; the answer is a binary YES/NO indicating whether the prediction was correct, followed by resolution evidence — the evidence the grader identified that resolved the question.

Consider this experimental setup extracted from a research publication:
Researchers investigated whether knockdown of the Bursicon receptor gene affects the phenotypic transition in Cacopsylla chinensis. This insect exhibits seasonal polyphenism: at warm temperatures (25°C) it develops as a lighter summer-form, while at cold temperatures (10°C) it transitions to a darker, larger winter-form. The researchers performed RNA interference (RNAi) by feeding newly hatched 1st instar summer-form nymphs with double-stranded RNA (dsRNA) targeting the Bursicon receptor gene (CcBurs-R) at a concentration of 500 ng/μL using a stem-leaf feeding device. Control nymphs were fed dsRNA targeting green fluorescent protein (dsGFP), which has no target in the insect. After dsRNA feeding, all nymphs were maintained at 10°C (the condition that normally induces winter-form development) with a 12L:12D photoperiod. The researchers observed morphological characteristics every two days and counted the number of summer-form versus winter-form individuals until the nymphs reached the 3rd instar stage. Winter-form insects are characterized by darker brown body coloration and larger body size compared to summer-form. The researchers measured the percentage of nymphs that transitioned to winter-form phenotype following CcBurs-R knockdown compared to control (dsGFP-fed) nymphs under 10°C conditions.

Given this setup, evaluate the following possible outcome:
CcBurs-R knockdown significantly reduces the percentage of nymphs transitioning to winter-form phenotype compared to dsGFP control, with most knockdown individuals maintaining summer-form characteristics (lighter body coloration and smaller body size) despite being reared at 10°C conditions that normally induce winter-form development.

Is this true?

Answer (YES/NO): YES